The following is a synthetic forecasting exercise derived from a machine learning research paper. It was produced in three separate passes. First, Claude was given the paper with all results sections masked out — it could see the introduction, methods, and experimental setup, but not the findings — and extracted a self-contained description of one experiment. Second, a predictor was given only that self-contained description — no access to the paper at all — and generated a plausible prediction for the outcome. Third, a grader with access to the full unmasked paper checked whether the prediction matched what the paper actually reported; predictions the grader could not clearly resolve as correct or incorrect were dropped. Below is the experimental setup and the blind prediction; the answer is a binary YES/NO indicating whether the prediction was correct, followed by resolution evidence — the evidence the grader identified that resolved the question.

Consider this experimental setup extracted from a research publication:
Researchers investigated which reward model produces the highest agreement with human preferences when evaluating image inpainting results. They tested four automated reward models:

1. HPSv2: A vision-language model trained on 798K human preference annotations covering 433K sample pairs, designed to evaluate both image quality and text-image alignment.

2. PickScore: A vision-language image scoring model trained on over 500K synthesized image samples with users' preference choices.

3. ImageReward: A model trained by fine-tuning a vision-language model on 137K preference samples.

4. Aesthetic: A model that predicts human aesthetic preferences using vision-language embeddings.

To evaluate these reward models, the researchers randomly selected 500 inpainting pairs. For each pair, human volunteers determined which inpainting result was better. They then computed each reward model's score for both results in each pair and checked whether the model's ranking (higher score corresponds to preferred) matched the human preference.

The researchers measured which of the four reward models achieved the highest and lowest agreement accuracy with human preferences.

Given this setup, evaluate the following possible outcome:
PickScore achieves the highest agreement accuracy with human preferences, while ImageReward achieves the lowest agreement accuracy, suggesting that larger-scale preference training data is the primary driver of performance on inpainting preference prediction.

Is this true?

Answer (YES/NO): NO